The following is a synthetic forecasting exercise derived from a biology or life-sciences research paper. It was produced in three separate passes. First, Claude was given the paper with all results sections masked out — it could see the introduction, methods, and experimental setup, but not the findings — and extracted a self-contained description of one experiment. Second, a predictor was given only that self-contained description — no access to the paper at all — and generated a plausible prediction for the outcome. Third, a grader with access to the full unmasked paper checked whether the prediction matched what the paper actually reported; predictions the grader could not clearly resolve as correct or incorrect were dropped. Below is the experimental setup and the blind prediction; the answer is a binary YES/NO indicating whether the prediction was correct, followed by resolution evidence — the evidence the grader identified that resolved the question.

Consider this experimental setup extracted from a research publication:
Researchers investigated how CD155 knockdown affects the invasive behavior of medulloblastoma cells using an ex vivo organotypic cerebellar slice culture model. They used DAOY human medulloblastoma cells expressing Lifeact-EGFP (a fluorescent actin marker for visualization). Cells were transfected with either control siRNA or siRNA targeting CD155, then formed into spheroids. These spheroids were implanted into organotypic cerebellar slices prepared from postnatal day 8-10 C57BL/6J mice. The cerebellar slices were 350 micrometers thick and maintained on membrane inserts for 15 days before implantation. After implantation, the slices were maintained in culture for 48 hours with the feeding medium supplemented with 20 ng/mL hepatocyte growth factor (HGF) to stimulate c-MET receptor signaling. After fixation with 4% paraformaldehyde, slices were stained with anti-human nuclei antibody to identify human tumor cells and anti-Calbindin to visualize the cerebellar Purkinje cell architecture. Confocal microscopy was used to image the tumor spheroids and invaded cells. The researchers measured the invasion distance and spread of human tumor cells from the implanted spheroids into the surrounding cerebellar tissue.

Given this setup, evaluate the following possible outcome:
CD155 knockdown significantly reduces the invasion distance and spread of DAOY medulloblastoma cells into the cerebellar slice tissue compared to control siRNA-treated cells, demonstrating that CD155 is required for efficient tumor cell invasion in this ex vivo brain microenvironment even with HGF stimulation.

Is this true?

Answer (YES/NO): NO